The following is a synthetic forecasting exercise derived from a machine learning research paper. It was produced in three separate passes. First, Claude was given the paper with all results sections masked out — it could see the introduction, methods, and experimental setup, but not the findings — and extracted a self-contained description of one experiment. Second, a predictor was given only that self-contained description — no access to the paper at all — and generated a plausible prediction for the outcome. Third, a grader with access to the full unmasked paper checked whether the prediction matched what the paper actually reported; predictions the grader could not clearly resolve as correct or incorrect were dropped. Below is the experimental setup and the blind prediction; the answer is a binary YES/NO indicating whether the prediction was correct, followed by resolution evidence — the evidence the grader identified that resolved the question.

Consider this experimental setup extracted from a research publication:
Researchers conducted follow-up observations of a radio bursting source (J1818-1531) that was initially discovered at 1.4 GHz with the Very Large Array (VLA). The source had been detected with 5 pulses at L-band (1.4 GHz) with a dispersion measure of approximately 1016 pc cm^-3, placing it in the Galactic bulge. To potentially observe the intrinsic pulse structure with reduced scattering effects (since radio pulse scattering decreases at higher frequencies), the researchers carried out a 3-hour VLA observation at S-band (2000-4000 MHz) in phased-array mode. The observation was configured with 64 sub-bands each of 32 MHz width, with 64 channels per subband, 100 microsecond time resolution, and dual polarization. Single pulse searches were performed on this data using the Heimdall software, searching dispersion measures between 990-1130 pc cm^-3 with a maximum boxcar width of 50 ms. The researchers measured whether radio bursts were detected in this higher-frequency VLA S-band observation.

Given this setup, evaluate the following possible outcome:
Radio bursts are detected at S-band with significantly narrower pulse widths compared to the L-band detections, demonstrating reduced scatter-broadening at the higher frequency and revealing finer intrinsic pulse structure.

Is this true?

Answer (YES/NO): NO